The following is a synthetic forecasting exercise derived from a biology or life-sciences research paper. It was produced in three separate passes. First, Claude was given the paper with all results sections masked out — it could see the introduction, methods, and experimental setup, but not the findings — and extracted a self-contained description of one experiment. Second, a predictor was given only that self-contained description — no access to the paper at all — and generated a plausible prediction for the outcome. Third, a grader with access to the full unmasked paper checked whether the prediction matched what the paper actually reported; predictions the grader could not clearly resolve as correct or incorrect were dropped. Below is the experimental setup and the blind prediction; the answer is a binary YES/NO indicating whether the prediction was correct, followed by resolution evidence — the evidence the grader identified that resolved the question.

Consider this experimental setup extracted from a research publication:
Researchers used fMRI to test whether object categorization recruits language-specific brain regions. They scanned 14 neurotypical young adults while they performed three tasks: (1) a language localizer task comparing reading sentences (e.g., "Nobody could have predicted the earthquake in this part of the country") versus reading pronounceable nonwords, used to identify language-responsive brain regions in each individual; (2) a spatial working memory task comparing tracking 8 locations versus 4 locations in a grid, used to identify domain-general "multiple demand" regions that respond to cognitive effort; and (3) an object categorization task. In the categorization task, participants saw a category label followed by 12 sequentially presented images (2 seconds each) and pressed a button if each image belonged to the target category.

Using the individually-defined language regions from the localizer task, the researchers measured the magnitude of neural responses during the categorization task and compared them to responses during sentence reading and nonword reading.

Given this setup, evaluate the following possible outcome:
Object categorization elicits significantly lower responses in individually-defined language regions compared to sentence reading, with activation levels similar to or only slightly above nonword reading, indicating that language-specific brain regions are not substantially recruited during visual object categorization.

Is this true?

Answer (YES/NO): YES